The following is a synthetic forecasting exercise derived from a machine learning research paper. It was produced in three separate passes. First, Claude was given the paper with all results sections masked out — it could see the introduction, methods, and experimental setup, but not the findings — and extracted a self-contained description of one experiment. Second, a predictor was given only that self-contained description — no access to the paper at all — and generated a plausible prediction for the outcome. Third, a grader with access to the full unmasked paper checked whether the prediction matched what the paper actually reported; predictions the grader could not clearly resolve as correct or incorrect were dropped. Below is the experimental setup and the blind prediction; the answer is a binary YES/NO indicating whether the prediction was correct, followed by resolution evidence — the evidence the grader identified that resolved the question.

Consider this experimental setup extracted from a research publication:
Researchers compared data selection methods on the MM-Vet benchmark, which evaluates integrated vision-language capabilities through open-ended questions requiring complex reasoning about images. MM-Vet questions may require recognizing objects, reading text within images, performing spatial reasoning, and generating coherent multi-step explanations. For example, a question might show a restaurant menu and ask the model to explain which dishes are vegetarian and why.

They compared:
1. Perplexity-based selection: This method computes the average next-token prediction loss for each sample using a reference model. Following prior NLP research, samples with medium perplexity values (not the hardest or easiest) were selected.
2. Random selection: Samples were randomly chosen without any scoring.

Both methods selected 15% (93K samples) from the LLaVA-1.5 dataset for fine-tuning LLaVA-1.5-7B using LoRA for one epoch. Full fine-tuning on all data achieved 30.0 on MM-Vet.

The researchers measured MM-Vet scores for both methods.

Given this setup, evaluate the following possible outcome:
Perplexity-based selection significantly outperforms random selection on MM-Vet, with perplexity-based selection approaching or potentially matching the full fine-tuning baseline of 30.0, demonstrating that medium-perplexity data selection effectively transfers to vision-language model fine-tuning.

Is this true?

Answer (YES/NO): NO